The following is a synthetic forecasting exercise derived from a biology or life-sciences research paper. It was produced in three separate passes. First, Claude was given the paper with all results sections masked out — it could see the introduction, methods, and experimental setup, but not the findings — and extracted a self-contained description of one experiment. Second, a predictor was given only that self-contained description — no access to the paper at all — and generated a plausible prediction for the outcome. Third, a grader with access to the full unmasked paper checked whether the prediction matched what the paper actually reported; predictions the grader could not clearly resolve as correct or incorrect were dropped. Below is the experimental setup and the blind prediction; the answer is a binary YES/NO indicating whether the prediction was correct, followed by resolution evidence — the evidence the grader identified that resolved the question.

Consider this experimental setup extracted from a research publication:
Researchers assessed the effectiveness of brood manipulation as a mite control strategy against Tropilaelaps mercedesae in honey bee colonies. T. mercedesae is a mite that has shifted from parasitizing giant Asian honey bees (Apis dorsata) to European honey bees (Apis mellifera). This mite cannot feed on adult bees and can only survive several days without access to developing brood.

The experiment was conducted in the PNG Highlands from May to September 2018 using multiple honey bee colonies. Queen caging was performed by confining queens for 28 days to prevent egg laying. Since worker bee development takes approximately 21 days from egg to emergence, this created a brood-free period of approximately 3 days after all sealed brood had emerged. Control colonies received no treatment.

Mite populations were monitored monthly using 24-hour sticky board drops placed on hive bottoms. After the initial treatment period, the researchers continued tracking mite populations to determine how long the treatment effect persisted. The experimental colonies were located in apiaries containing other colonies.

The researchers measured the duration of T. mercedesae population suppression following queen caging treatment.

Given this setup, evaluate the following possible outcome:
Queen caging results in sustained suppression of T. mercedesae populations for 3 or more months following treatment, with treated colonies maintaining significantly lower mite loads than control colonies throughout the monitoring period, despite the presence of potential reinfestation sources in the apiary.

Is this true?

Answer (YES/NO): NO